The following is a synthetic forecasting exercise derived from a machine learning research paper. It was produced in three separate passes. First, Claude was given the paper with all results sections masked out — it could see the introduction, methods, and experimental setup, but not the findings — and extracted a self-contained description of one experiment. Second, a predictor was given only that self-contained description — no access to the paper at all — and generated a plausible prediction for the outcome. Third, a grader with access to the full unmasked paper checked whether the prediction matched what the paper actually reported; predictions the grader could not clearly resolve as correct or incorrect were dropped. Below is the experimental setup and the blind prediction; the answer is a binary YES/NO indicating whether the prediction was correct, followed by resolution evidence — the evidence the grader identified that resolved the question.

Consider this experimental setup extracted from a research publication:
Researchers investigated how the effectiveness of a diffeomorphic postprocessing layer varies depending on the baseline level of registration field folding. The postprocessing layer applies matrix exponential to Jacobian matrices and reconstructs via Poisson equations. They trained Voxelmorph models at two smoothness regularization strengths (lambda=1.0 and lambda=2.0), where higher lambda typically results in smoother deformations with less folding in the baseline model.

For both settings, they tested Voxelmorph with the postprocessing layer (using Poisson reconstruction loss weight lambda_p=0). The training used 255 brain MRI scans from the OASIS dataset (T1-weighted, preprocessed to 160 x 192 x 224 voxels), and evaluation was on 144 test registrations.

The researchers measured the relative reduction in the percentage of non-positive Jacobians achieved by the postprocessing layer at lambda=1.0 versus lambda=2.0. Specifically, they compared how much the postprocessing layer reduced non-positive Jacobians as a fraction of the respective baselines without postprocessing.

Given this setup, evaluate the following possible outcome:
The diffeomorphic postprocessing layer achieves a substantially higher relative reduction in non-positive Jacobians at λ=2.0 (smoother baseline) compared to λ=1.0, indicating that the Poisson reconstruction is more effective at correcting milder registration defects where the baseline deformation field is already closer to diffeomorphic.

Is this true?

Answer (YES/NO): YES